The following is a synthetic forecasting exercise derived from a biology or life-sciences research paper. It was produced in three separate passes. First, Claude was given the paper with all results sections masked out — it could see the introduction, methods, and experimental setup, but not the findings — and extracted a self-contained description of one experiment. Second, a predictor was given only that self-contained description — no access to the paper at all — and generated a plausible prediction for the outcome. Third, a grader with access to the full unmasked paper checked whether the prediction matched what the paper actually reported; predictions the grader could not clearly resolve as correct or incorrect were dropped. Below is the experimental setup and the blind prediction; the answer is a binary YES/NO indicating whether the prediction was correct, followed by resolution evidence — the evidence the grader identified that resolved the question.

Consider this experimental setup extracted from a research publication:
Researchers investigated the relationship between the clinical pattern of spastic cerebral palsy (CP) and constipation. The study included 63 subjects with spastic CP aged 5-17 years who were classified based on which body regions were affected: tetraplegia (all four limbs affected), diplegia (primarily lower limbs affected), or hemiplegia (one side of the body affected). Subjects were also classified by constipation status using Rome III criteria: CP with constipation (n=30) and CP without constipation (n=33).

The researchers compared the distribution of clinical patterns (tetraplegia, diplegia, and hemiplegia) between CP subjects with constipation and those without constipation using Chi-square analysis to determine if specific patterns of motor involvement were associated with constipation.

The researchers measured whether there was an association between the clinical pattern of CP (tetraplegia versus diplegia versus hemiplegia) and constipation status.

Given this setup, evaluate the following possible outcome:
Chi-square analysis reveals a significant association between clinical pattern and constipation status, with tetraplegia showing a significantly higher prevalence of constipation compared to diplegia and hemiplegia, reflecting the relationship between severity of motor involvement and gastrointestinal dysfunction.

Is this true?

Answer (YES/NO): YES